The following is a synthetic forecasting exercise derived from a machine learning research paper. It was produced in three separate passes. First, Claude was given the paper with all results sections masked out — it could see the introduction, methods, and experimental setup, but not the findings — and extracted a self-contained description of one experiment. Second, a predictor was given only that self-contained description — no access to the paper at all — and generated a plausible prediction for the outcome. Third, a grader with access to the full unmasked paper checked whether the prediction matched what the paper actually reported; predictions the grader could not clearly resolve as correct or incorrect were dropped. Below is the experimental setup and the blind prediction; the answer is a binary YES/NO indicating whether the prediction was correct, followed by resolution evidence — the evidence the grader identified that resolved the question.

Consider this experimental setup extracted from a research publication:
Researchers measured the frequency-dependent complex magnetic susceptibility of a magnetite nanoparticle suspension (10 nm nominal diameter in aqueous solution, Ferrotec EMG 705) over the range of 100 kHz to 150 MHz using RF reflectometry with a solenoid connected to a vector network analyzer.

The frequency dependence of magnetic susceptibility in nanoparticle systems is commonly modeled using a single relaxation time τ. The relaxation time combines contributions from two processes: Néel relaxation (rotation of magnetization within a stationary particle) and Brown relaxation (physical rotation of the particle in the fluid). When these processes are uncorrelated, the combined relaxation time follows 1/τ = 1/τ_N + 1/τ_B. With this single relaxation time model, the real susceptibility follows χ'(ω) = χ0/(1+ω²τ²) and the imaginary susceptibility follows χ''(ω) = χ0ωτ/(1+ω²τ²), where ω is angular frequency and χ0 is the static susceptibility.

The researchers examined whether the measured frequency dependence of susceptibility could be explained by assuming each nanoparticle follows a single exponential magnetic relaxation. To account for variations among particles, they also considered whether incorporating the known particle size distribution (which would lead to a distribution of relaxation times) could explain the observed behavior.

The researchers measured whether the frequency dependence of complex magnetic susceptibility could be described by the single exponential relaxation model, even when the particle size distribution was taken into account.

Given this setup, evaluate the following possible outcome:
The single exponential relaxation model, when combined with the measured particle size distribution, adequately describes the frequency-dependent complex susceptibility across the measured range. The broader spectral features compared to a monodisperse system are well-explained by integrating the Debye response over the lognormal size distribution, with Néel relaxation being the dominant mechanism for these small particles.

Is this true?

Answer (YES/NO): NO